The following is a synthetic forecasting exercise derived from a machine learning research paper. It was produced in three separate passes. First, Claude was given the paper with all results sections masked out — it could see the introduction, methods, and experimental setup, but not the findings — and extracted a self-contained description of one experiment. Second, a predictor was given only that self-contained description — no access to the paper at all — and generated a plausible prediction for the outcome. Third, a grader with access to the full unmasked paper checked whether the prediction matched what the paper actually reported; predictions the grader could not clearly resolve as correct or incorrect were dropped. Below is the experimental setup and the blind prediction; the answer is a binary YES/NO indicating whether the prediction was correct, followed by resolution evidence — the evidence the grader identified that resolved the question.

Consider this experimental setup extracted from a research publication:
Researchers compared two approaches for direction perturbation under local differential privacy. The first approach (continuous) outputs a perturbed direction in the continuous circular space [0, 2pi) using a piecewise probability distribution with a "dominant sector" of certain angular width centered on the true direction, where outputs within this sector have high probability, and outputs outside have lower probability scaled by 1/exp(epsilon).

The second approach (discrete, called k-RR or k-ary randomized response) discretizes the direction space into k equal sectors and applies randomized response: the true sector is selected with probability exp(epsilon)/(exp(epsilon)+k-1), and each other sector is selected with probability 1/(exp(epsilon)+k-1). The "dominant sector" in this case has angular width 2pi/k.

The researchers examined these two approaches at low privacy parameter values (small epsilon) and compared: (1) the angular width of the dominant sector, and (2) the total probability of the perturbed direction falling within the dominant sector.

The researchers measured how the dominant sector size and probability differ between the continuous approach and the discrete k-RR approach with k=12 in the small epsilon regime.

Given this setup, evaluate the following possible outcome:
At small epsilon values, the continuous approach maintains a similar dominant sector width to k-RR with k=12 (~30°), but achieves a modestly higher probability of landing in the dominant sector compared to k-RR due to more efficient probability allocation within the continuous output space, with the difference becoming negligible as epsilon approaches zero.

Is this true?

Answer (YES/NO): NO